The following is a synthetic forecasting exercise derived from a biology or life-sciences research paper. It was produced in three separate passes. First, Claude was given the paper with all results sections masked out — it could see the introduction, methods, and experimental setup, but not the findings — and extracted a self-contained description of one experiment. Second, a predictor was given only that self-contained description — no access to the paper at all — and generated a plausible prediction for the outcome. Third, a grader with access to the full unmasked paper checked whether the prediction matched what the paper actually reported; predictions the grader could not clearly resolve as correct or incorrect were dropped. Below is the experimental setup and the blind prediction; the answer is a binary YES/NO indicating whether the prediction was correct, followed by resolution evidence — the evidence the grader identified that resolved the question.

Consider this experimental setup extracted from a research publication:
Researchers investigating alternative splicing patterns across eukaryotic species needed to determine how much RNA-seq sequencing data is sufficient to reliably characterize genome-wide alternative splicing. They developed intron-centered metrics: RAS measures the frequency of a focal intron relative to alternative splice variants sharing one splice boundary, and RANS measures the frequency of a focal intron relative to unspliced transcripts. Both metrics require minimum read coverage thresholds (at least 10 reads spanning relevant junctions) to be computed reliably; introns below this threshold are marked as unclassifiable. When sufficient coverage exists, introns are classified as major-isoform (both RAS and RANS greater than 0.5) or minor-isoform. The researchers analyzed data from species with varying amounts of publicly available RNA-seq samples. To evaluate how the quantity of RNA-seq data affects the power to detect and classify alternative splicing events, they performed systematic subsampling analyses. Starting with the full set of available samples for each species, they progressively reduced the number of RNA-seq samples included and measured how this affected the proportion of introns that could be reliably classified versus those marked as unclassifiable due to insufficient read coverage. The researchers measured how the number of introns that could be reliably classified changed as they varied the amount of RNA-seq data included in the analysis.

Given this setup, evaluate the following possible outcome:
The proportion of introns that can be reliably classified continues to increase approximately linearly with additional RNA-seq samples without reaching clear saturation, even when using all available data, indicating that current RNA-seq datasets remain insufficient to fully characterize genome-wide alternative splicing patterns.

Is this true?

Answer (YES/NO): NO